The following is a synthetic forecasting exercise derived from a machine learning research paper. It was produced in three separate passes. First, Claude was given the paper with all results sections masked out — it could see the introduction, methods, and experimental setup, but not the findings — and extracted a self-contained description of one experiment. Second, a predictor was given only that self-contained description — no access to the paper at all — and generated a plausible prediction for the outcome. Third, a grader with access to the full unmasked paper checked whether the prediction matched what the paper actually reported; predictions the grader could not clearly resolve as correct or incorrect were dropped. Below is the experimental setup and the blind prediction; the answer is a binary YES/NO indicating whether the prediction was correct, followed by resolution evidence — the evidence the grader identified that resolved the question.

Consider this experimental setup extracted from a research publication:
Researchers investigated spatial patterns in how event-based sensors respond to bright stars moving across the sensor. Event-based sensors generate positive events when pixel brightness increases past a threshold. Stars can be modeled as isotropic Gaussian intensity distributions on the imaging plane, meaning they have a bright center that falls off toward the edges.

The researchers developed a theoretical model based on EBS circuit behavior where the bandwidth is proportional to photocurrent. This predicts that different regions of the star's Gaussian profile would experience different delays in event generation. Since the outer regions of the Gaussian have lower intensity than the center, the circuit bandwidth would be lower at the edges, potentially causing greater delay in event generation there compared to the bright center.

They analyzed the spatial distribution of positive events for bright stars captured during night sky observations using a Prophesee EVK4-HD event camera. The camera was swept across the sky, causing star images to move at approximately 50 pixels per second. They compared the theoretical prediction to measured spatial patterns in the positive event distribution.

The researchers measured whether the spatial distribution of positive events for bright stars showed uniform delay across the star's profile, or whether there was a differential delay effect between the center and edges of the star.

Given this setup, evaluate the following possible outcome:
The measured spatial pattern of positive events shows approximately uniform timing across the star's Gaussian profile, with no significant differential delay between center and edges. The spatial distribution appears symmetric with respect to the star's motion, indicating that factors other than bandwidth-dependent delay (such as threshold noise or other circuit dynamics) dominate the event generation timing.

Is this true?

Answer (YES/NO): NO